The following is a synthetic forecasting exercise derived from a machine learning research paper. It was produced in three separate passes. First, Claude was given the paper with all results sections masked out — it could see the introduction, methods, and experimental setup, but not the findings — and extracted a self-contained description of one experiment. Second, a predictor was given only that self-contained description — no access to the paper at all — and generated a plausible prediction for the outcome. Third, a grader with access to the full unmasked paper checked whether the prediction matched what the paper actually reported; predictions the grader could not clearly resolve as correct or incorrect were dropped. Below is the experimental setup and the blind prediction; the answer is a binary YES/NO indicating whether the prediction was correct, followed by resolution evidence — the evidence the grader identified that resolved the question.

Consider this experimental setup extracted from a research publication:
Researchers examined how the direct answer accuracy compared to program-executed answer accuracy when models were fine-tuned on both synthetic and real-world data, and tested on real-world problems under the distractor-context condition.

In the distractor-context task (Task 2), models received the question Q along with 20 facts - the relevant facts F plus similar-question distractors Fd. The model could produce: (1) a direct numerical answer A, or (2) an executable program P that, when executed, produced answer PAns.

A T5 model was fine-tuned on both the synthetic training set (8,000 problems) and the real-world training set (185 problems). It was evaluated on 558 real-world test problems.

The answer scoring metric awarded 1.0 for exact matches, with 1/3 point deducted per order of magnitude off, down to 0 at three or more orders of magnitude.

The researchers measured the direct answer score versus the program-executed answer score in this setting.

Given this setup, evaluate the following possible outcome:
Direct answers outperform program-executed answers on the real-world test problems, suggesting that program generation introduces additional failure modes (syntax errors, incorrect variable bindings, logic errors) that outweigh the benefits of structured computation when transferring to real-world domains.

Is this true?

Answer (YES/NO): NO